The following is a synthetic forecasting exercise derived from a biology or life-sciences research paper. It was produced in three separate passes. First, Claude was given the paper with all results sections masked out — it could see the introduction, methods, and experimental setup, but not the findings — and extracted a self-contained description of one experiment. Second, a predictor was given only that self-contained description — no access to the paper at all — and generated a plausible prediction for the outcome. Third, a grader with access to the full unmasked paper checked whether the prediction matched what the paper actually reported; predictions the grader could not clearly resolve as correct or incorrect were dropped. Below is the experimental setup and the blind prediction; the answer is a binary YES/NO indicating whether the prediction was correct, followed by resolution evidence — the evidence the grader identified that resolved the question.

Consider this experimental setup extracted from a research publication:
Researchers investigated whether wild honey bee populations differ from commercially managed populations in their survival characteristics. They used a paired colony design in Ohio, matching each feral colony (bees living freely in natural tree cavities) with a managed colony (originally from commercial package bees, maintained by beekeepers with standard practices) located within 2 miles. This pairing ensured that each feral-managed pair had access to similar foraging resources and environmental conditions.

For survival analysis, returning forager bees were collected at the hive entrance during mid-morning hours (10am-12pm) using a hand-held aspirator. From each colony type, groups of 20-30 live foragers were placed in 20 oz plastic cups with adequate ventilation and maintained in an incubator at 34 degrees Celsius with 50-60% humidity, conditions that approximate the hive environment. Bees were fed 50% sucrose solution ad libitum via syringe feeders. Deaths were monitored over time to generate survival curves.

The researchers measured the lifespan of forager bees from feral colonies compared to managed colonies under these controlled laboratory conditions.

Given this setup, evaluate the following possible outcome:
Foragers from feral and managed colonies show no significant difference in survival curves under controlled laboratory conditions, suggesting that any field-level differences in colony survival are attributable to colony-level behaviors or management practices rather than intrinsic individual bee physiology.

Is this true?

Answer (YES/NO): NO